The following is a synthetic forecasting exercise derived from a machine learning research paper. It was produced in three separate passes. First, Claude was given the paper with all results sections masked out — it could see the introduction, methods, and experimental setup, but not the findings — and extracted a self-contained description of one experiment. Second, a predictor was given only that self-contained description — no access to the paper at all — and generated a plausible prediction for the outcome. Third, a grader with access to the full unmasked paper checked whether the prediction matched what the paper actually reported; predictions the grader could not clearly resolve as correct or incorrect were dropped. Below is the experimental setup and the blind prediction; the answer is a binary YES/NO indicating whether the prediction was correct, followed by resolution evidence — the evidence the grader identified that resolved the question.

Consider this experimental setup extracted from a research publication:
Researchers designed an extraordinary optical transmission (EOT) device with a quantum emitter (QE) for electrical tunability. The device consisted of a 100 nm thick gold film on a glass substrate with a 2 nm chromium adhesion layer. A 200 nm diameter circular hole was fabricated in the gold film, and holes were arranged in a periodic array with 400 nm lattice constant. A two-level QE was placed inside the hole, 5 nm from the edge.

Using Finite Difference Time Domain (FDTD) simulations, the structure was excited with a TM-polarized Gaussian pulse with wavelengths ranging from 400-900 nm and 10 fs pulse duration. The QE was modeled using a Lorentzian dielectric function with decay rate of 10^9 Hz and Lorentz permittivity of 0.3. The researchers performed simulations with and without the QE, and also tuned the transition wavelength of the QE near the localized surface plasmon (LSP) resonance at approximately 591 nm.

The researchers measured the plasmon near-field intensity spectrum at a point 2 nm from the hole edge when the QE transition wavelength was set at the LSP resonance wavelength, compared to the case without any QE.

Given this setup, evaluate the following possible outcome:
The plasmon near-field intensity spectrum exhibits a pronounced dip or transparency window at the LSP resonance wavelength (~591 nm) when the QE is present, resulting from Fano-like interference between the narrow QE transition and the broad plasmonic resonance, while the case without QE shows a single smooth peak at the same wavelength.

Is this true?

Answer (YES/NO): NO